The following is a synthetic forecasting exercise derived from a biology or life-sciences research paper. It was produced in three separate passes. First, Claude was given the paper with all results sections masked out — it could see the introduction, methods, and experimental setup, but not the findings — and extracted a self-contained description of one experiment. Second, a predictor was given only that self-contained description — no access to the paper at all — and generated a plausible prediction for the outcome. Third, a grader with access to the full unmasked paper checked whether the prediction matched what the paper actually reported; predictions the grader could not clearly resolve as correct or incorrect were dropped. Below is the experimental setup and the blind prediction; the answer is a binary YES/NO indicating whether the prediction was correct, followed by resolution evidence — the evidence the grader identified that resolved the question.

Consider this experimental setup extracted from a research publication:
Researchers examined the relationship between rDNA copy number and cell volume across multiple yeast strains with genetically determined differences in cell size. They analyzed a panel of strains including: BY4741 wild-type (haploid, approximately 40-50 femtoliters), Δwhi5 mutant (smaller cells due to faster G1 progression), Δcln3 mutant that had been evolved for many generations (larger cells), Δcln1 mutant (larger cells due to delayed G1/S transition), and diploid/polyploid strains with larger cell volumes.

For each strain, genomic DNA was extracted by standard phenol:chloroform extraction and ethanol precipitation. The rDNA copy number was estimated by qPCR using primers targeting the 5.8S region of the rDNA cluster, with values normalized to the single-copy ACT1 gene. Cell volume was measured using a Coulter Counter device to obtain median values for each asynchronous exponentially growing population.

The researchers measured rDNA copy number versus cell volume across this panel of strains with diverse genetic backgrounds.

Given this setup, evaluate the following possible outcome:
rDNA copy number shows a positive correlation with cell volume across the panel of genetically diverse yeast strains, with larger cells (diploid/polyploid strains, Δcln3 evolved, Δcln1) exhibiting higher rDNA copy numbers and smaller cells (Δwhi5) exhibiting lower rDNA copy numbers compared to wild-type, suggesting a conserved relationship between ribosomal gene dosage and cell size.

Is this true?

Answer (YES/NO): YES